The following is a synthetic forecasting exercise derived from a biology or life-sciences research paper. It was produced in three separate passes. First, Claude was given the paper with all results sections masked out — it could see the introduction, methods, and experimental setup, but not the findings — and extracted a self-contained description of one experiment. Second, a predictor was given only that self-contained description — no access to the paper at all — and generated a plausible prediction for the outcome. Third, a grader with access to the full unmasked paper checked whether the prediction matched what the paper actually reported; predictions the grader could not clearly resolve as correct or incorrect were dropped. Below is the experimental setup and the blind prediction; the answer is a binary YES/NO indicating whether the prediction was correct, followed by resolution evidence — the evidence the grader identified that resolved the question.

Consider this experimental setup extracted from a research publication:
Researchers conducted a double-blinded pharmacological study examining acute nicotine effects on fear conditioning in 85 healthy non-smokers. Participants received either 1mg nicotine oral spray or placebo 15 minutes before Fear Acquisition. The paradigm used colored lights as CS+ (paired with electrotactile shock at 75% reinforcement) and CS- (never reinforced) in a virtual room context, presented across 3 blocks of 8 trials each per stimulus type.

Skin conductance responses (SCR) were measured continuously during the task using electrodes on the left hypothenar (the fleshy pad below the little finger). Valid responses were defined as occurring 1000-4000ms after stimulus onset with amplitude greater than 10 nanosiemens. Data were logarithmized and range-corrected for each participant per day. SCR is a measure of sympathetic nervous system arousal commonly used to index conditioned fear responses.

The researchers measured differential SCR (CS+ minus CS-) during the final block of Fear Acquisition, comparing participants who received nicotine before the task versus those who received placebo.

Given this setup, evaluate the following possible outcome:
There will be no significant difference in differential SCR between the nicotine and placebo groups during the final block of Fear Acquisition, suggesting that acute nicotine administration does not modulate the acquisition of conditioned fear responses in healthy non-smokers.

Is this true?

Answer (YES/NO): NO